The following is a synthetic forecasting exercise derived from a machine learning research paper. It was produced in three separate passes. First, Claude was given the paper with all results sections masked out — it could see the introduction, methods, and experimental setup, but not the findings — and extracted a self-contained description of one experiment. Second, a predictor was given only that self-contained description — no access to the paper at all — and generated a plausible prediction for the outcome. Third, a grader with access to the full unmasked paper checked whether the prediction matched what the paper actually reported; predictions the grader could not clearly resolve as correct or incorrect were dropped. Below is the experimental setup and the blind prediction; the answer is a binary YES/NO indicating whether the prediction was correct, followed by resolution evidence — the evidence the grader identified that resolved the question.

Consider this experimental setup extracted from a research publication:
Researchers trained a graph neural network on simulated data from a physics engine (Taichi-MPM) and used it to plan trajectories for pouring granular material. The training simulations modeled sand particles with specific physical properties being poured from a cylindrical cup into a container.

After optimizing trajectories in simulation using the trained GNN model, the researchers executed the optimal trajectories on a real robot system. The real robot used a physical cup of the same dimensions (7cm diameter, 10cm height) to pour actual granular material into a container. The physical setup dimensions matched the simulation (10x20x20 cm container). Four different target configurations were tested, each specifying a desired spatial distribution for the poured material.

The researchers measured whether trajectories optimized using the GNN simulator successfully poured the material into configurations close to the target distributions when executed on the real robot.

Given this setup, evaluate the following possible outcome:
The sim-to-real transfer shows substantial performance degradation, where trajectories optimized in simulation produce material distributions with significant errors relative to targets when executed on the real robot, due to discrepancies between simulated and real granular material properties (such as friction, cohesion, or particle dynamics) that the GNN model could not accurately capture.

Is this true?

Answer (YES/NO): NO